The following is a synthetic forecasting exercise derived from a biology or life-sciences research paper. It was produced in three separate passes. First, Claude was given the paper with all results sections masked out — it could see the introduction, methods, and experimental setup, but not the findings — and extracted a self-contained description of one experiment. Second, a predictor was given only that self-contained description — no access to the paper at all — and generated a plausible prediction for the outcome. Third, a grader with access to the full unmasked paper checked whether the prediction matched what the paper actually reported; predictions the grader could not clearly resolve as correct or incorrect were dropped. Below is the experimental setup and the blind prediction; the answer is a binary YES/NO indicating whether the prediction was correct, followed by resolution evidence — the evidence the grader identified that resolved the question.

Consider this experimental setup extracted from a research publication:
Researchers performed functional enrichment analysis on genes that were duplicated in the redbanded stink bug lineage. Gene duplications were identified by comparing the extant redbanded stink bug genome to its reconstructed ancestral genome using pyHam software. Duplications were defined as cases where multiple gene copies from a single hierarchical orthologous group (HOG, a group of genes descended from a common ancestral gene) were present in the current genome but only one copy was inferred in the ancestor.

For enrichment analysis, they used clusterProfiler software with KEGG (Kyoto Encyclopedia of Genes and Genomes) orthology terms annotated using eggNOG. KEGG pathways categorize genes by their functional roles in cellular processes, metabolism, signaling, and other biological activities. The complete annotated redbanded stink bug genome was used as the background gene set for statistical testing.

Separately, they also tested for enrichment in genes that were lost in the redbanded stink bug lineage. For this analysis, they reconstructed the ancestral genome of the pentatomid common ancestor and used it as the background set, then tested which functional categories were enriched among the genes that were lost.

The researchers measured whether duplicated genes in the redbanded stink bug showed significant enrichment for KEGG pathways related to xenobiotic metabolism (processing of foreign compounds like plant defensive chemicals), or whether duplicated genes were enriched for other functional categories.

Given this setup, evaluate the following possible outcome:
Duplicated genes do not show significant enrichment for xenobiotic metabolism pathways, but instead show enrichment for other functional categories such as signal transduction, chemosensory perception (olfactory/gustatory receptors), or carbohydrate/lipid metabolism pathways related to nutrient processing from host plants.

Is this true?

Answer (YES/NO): NO